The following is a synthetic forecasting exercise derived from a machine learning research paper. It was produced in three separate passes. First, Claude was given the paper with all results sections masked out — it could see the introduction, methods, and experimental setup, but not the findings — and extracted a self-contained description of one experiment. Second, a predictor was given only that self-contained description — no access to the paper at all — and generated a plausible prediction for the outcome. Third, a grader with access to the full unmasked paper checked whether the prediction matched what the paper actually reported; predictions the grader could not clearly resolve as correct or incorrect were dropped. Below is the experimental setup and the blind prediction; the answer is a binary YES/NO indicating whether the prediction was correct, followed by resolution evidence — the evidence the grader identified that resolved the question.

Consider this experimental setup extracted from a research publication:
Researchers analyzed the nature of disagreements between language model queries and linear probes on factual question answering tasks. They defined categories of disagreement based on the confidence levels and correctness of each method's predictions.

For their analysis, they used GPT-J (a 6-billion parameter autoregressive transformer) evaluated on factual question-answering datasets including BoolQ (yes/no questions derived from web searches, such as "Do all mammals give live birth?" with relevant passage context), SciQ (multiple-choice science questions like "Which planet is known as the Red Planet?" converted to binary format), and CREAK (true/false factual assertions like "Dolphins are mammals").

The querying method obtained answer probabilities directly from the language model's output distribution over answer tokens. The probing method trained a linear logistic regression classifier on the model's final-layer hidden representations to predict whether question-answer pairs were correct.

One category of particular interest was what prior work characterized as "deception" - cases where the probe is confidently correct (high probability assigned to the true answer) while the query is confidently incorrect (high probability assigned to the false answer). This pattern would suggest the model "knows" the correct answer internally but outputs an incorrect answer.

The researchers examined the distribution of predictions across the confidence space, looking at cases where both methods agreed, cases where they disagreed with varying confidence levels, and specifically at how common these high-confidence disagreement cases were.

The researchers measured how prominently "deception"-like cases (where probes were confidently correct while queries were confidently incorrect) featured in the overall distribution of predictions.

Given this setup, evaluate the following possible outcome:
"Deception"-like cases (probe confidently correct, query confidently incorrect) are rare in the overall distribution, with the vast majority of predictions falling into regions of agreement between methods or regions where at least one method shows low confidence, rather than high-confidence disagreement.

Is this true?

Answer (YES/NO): YES